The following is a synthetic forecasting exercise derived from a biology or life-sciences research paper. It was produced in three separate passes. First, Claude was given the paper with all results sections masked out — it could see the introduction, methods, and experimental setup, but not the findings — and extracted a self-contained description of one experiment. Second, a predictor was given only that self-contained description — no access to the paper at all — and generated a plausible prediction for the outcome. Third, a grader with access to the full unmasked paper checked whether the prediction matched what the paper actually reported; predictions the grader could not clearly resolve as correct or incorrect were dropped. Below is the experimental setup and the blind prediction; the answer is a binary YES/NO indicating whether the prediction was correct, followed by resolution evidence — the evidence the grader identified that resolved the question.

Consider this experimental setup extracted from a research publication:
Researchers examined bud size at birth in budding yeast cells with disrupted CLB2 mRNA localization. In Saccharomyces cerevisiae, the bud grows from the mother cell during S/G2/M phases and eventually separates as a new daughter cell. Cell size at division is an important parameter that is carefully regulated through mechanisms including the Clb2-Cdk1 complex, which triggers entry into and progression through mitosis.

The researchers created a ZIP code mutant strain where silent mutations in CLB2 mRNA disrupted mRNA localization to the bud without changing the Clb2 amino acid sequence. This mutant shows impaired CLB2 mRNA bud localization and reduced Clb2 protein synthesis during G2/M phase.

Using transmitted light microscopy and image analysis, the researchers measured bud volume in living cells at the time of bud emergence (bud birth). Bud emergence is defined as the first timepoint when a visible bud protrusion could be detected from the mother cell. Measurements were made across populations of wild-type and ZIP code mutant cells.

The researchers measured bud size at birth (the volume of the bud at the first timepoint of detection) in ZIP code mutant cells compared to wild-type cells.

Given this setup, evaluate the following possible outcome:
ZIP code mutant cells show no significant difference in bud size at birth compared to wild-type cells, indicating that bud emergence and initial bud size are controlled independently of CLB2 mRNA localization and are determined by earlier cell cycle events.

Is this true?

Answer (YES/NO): NO